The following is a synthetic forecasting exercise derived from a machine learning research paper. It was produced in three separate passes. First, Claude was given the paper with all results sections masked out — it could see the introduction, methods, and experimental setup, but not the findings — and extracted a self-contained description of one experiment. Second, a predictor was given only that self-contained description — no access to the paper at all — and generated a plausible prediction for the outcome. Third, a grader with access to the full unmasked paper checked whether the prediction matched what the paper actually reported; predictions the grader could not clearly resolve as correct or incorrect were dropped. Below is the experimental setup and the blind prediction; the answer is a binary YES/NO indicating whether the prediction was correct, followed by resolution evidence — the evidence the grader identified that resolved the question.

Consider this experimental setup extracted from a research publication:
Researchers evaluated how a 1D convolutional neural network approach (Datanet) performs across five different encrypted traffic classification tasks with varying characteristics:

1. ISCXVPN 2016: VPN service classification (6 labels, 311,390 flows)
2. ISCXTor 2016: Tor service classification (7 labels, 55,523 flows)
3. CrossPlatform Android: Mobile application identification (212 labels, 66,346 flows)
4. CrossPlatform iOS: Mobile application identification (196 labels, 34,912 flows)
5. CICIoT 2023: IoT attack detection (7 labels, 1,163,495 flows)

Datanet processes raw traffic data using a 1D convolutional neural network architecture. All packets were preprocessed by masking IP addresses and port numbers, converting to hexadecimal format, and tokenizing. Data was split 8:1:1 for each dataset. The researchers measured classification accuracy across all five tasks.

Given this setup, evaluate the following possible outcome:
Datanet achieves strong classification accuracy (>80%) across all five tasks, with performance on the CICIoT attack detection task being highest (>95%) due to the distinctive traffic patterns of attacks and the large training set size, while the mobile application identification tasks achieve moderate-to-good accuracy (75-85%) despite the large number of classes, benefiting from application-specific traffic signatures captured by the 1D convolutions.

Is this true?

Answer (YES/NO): NO